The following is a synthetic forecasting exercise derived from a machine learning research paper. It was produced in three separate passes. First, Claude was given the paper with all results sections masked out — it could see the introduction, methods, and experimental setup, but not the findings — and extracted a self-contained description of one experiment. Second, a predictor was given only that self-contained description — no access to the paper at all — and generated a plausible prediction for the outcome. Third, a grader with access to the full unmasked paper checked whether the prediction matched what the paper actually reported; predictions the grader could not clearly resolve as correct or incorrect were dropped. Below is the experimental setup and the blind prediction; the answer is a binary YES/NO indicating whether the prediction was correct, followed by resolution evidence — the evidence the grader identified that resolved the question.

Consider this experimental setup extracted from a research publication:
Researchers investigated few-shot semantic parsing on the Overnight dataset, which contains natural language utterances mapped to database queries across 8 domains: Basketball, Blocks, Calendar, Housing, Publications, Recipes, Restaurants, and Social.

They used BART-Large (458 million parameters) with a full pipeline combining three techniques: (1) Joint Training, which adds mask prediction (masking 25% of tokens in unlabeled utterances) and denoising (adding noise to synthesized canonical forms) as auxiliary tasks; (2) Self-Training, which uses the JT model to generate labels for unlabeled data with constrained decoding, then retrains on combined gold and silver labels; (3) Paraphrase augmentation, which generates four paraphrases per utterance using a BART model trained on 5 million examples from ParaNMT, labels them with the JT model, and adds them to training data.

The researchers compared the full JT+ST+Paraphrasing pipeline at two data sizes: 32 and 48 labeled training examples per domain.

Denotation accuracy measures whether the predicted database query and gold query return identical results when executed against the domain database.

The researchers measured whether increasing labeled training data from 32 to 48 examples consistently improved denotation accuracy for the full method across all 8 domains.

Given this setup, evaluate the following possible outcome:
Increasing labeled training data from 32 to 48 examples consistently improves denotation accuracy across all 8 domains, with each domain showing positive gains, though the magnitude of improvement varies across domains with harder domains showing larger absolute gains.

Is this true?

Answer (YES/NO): NO